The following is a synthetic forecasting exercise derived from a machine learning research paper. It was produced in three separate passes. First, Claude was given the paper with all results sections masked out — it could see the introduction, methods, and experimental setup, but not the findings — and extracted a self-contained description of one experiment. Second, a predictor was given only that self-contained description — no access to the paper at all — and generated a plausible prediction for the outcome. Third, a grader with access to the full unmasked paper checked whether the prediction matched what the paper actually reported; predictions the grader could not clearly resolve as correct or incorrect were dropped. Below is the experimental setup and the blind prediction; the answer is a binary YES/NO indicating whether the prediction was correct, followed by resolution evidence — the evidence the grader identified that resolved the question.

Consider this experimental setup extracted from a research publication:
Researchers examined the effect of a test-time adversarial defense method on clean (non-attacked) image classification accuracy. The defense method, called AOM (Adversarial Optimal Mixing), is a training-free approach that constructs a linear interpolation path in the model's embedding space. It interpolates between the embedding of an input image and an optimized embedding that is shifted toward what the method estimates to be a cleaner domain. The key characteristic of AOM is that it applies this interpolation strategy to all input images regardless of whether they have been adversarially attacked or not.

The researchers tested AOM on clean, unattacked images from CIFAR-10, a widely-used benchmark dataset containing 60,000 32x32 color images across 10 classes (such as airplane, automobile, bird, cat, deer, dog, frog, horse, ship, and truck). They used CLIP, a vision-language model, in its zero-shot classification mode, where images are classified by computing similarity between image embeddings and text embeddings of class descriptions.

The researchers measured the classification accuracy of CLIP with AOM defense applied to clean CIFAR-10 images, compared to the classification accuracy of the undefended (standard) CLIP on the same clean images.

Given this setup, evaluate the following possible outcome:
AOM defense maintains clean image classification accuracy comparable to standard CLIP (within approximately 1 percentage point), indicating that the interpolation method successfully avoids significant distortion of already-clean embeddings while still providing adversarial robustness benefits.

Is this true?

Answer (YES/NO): NO